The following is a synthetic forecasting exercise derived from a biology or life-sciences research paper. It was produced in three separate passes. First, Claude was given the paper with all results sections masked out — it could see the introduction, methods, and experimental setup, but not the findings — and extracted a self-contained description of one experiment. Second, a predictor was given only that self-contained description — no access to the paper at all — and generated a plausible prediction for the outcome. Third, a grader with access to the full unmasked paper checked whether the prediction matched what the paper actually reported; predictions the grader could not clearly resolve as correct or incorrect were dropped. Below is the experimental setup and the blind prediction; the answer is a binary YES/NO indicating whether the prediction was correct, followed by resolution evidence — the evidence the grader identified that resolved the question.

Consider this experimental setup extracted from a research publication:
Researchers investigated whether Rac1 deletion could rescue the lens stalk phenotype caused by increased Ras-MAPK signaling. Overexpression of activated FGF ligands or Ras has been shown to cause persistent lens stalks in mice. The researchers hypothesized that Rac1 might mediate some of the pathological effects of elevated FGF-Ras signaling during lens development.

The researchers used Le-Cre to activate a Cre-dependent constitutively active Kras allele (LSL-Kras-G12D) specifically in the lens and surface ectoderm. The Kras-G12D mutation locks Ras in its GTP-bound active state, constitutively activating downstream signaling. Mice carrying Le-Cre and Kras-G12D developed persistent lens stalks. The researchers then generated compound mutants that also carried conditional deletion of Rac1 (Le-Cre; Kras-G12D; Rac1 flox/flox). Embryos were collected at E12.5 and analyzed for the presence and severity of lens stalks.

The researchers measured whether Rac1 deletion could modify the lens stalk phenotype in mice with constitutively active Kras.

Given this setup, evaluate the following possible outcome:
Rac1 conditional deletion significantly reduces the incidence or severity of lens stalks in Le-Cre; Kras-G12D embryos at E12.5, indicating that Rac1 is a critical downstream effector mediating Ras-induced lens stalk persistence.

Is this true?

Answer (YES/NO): YES